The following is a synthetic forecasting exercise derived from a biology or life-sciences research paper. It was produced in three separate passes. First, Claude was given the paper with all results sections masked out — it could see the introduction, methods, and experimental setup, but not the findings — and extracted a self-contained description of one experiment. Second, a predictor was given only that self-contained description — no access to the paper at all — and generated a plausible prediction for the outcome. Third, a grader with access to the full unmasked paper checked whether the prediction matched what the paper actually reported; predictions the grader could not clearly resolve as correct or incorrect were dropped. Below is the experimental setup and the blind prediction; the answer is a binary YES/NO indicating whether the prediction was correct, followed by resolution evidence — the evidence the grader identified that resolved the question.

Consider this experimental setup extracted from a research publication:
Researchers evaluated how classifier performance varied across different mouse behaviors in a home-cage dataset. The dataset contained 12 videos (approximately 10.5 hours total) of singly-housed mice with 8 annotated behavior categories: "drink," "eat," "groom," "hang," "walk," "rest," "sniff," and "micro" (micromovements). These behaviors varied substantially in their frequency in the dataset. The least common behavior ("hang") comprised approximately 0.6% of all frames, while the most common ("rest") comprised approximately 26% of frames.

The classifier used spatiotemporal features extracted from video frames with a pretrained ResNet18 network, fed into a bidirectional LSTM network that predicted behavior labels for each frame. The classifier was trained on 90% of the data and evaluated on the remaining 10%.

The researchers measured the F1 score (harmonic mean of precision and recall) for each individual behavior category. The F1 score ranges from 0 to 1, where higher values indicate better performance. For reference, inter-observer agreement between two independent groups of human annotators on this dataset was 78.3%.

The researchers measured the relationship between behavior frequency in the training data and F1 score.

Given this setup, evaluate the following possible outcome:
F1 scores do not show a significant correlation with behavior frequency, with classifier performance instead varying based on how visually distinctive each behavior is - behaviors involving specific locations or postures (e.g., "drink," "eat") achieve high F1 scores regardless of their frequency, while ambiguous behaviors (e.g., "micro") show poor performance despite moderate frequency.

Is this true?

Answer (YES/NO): NO